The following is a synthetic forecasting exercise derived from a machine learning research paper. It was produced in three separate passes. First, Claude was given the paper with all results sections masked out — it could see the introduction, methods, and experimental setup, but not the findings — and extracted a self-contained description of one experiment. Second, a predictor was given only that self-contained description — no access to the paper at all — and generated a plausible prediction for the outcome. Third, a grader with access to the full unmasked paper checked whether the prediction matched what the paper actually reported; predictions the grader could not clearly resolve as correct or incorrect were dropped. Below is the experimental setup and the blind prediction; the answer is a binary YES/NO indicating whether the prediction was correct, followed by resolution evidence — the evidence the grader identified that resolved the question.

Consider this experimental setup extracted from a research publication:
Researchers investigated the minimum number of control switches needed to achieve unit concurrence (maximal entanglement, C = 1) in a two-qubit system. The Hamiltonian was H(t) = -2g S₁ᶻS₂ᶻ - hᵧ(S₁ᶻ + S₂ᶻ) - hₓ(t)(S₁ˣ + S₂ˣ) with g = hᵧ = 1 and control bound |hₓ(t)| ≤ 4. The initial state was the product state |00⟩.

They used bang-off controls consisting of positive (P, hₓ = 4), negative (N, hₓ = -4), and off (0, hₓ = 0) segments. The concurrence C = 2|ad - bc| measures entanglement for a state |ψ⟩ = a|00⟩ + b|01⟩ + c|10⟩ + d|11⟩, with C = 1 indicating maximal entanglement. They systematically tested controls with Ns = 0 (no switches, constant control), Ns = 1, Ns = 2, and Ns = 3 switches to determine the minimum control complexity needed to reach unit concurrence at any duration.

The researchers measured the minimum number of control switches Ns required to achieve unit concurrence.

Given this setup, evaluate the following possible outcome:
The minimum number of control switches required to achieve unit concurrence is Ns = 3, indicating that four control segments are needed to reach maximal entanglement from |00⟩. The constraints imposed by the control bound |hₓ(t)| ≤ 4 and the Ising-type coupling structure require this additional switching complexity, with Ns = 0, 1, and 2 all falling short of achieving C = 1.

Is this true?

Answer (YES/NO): YES